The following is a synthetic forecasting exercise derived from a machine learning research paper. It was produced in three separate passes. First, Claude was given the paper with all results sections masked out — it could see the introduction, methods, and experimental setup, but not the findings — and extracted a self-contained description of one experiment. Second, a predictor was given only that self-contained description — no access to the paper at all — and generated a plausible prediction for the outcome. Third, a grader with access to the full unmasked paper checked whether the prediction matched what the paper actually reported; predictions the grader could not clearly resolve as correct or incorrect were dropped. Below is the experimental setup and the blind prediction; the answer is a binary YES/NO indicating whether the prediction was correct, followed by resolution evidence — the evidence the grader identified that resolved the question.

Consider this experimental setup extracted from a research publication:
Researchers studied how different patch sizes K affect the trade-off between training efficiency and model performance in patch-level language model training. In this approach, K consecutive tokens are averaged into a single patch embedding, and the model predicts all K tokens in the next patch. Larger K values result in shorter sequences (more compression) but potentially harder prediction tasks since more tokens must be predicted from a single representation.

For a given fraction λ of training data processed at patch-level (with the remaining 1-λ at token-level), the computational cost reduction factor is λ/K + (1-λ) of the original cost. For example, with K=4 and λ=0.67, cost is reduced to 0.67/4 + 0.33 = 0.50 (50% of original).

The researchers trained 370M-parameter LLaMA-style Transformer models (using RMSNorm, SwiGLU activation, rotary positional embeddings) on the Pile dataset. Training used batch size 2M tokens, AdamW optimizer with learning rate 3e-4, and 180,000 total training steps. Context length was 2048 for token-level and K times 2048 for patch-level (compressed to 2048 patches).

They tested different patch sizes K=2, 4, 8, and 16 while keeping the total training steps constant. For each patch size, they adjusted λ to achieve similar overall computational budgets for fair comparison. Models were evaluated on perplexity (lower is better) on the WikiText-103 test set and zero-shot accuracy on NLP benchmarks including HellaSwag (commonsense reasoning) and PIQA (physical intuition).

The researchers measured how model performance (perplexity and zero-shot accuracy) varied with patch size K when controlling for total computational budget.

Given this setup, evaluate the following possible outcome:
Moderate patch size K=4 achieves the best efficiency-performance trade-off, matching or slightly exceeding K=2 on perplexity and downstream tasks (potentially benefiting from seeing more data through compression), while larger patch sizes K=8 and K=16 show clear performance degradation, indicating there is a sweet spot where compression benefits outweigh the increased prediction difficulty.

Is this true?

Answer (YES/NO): YES